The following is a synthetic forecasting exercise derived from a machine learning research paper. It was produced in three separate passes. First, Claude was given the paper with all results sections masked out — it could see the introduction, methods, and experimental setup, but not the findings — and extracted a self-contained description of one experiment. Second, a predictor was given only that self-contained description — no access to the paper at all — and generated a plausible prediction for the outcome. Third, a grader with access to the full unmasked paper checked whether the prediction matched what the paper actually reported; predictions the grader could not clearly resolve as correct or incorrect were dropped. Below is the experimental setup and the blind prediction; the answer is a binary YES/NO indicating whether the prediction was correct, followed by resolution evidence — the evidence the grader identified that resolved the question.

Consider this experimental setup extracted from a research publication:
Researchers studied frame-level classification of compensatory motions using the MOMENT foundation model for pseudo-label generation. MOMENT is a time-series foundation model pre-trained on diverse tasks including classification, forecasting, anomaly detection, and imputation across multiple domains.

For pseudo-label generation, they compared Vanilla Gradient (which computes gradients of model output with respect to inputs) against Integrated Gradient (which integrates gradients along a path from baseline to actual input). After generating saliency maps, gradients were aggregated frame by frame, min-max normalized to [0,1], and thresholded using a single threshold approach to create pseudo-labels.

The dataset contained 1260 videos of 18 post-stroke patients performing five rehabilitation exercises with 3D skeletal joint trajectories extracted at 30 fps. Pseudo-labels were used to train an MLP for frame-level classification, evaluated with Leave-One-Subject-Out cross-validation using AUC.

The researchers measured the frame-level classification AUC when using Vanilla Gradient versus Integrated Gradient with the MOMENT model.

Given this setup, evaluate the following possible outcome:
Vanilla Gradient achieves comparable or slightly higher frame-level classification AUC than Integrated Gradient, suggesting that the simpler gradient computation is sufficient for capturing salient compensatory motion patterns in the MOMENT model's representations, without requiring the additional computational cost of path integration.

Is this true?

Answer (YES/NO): NO